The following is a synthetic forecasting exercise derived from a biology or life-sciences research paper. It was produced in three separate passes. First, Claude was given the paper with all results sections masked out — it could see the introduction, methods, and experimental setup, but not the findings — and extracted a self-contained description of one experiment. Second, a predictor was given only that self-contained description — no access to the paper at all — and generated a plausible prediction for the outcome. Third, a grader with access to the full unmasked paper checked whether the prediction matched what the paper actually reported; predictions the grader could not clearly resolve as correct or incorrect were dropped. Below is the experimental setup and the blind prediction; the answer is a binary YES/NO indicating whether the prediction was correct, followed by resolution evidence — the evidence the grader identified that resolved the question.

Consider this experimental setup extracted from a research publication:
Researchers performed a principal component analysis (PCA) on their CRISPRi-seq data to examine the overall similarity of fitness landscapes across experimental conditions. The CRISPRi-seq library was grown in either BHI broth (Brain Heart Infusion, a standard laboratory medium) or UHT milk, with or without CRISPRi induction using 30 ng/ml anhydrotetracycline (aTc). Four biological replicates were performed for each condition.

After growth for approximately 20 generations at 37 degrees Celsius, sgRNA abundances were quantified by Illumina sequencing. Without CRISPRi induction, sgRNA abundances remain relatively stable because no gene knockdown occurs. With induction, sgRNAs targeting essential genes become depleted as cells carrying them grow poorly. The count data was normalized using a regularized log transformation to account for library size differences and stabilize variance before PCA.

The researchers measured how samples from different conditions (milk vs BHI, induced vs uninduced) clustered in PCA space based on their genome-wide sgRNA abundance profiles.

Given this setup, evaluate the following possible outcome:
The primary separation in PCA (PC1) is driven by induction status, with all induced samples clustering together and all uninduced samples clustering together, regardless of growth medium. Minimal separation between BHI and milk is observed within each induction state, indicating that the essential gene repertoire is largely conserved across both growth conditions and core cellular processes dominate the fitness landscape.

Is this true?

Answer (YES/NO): NO